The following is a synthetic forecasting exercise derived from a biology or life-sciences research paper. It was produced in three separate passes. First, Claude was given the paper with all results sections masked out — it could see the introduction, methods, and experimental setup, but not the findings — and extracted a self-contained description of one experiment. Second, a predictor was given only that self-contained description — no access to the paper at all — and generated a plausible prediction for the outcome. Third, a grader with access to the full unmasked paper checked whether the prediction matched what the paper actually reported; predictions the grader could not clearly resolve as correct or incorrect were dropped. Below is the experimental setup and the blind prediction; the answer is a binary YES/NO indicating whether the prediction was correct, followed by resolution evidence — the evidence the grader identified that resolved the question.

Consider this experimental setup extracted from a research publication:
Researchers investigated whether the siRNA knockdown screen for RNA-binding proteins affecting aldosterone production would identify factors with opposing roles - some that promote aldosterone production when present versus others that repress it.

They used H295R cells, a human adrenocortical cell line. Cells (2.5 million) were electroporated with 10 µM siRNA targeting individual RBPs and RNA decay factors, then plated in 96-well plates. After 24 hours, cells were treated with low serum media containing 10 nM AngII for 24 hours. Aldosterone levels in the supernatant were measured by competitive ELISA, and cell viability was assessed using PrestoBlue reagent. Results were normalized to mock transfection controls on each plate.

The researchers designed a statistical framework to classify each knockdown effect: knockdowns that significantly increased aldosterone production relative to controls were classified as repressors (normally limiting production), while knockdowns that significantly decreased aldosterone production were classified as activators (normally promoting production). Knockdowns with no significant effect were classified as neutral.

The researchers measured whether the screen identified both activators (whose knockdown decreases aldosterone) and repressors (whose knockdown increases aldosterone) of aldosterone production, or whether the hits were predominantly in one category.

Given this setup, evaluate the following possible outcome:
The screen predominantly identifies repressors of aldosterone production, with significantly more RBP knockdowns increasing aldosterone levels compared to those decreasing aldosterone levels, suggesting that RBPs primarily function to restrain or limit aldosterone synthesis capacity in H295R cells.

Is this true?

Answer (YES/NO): NO